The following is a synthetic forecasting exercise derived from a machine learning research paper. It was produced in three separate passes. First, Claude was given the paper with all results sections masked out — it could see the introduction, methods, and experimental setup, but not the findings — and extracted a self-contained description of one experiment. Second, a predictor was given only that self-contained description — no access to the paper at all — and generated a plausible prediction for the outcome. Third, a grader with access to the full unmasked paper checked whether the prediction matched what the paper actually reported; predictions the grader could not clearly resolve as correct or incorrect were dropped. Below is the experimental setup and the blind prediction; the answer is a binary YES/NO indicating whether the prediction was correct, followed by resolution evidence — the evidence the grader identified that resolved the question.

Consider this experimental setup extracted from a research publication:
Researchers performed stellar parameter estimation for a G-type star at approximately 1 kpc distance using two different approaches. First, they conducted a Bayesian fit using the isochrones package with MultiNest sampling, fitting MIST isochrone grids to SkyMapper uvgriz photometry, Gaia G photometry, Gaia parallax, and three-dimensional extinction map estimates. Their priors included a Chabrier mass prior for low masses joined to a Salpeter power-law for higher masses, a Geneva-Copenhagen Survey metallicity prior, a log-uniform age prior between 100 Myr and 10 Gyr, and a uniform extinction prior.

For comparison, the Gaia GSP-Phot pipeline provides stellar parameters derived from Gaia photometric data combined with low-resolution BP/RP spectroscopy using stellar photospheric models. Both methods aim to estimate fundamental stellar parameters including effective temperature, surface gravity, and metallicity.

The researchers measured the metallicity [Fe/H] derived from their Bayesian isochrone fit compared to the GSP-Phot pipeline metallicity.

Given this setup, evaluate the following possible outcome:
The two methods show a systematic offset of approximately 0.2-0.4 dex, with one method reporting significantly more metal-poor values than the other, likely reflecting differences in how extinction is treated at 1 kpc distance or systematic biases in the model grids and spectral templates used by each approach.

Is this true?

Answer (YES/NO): NO